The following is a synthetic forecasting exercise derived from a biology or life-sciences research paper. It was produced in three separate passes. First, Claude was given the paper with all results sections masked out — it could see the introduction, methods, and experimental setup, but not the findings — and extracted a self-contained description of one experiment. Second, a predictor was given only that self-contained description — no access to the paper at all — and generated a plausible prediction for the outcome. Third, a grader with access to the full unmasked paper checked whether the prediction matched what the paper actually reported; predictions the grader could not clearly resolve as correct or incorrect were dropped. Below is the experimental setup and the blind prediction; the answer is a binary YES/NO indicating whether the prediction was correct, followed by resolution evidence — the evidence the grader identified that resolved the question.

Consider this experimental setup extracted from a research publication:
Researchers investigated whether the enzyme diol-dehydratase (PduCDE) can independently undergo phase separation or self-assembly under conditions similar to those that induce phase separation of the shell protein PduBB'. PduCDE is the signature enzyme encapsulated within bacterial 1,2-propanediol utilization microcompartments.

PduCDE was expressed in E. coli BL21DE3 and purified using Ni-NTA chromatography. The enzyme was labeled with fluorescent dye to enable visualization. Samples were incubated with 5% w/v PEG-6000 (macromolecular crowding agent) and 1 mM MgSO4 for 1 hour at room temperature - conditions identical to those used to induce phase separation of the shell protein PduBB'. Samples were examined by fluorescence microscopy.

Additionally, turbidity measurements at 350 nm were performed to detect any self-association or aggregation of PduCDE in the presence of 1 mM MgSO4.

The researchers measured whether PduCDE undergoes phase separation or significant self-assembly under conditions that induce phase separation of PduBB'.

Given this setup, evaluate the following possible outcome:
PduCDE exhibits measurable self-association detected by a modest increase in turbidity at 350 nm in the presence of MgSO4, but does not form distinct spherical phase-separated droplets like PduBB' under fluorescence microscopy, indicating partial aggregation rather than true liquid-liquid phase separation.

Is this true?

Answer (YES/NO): NO